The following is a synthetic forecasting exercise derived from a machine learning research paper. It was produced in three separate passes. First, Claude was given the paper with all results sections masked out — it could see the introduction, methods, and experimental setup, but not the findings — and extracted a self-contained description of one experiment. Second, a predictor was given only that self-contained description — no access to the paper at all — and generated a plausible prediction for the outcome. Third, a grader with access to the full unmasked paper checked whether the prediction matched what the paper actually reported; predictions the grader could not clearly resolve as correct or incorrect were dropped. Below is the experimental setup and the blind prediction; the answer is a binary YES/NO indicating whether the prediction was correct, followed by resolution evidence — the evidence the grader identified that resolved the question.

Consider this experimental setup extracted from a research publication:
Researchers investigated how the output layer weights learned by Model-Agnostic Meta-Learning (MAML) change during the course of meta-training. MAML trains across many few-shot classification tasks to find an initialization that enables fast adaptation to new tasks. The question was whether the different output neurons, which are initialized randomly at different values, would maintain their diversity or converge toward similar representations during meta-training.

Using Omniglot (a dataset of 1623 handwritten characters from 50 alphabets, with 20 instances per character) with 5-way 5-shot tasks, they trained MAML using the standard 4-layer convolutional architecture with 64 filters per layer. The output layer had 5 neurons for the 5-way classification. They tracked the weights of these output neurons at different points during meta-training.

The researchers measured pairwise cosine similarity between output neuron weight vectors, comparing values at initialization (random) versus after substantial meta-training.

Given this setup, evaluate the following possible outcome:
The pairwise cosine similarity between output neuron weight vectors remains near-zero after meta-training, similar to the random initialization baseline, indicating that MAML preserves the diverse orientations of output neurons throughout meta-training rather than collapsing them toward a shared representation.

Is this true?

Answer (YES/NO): NO